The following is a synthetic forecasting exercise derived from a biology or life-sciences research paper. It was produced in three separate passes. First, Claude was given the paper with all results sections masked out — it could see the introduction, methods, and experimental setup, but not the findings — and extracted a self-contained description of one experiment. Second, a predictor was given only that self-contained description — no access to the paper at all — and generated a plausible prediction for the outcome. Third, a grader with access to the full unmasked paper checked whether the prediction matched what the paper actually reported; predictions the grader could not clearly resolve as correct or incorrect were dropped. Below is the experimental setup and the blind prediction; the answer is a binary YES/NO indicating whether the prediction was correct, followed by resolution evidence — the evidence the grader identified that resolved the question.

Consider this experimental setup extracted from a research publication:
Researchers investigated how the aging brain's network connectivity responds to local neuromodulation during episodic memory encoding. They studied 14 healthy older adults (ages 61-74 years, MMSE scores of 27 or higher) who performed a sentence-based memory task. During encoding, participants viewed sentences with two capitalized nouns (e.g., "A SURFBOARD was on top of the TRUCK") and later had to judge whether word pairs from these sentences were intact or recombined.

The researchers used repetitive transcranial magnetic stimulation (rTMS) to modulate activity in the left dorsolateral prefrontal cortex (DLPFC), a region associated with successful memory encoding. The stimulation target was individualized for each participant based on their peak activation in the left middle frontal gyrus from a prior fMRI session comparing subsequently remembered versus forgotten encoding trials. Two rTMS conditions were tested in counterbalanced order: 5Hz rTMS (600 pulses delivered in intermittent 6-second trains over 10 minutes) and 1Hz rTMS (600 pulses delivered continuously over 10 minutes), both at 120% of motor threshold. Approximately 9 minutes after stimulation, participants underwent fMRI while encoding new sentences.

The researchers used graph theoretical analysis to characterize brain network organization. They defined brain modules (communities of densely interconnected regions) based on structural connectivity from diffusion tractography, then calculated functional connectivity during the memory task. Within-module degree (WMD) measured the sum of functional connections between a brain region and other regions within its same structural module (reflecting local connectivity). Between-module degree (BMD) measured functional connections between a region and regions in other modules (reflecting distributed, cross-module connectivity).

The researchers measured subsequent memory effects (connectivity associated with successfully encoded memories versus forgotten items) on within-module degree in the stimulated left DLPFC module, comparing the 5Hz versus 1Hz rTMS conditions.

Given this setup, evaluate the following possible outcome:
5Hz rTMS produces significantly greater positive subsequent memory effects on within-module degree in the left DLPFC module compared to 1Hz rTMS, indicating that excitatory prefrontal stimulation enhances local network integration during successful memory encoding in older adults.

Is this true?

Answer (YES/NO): YES